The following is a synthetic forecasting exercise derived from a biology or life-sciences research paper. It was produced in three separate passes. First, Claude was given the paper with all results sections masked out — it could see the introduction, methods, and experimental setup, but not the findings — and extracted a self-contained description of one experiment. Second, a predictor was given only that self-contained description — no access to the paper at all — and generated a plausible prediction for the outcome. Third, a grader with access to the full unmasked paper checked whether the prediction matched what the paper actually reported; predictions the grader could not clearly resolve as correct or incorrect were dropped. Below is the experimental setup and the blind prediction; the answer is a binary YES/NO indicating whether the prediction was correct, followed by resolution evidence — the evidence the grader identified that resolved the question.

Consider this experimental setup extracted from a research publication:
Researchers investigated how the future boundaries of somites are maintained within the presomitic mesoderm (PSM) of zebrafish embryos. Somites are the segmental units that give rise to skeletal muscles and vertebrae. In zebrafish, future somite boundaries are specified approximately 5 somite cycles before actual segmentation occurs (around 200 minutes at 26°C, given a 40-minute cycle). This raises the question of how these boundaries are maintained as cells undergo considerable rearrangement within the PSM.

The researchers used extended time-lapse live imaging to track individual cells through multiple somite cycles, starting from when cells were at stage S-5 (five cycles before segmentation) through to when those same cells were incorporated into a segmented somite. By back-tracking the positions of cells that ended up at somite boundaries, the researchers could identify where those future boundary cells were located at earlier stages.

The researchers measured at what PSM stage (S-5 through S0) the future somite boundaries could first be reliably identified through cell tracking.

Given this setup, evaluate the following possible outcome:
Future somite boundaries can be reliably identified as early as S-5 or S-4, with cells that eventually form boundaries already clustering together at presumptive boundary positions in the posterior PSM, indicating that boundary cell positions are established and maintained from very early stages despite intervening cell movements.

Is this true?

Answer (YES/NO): NO